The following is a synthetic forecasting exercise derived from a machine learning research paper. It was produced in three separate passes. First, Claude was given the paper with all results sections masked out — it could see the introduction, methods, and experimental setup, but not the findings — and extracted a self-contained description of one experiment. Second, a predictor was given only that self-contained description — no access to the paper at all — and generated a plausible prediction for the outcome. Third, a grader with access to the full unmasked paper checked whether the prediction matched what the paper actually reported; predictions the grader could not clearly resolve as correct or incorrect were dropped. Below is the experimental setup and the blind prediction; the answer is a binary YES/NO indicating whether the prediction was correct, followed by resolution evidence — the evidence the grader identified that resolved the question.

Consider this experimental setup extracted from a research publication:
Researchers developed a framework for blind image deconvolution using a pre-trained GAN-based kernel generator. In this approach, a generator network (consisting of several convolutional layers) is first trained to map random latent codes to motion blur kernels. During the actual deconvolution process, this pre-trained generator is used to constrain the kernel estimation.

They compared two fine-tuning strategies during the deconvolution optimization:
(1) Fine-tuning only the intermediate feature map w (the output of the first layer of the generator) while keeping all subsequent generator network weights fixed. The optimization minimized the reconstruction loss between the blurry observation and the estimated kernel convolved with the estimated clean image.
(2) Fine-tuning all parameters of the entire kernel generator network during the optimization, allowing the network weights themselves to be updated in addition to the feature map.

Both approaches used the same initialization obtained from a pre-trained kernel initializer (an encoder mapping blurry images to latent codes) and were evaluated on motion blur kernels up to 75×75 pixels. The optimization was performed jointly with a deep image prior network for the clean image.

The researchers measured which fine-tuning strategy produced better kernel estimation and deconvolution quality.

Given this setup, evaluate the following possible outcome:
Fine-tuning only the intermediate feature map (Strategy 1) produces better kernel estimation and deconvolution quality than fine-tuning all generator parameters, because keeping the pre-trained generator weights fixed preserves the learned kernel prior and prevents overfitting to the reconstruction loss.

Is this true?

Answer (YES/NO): YES